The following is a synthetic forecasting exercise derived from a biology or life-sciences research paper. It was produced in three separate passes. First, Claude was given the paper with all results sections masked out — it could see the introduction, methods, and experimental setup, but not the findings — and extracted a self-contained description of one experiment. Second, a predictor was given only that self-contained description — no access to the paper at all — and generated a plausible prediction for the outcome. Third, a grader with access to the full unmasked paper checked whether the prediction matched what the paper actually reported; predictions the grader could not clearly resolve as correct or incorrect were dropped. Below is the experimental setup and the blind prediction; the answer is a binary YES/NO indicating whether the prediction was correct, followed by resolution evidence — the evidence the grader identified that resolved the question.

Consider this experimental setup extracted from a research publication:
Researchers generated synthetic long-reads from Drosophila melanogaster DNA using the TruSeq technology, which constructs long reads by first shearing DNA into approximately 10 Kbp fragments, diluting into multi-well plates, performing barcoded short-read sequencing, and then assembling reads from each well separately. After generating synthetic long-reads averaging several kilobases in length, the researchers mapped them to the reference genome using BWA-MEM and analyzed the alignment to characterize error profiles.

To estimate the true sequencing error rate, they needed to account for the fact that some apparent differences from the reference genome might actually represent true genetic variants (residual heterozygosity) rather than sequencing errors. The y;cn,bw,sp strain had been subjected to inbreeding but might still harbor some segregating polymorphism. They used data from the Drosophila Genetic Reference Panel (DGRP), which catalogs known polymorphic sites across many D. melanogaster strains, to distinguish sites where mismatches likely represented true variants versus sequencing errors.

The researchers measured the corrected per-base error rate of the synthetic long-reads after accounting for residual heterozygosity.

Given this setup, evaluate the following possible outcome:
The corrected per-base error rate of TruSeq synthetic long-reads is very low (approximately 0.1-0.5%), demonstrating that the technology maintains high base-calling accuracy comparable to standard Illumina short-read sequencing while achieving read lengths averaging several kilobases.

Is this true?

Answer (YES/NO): NO